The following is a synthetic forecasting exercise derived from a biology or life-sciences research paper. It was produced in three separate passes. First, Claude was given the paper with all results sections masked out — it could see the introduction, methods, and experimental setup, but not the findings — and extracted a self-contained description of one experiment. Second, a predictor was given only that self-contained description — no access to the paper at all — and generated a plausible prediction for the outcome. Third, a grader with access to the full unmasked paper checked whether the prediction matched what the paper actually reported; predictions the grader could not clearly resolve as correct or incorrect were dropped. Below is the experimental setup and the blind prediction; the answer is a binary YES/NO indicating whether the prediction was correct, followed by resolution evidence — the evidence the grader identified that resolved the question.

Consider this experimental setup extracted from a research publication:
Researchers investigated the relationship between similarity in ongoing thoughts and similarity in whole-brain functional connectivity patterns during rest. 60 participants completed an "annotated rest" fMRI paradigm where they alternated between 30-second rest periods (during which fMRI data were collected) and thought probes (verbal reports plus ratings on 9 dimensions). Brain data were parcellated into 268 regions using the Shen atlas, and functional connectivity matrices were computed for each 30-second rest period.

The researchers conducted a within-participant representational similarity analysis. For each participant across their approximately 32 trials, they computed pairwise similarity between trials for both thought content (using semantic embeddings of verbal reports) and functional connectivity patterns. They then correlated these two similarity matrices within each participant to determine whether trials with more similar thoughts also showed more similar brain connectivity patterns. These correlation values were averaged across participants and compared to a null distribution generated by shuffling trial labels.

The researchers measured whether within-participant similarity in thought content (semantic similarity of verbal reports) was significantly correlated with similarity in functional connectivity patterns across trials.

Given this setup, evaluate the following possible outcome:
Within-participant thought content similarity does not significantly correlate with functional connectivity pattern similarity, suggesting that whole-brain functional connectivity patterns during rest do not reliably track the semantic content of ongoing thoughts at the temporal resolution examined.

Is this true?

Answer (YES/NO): NO